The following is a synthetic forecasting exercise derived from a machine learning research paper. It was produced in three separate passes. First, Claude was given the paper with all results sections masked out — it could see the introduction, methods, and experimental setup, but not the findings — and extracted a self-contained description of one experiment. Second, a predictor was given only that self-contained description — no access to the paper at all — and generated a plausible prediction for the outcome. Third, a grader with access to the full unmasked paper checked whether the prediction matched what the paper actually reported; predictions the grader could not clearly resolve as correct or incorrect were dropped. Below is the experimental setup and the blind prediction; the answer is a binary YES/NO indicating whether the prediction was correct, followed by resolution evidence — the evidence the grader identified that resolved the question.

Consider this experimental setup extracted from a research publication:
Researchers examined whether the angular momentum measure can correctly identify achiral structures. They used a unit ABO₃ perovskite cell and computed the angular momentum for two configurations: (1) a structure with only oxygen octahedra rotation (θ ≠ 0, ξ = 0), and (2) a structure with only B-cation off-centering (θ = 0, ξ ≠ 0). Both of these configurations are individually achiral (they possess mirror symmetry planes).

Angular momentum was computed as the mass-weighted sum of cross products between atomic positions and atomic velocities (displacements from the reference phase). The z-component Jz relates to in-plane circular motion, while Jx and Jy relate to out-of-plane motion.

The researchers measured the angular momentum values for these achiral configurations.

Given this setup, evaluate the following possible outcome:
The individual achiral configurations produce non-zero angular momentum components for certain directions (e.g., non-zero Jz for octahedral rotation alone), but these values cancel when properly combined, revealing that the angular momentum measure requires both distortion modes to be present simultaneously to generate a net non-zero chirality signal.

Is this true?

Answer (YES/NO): NO